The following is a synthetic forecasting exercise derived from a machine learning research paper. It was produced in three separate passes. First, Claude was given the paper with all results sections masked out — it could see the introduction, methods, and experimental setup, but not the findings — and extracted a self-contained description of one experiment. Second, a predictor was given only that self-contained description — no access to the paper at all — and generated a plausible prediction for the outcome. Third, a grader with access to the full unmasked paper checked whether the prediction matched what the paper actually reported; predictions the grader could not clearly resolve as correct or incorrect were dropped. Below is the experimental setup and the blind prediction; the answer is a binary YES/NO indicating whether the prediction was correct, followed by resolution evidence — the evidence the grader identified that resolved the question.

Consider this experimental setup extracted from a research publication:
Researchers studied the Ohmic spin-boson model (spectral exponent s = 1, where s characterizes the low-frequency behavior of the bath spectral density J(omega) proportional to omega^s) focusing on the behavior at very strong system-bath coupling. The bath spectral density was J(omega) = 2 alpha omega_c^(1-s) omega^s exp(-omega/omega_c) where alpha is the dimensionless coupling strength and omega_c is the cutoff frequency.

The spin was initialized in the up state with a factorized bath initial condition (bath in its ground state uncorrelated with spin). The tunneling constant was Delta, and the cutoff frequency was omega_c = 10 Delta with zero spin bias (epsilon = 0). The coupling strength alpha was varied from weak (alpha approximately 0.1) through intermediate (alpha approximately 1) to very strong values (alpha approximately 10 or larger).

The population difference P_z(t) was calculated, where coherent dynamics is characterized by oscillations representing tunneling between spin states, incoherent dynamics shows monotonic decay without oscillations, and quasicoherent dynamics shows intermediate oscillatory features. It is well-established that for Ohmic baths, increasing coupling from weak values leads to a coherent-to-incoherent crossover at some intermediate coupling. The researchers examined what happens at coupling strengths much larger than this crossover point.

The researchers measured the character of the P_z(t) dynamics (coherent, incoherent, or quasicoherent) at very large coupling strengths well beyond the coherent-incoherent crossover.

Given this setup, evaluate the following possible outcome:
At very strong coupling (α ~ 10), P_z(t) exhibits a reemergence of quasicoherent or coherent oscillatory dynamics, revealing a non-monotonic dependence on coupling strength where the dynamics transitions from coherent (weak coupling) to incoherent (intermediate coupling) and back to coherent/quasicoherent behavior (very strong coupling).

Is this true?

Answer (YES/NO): YES